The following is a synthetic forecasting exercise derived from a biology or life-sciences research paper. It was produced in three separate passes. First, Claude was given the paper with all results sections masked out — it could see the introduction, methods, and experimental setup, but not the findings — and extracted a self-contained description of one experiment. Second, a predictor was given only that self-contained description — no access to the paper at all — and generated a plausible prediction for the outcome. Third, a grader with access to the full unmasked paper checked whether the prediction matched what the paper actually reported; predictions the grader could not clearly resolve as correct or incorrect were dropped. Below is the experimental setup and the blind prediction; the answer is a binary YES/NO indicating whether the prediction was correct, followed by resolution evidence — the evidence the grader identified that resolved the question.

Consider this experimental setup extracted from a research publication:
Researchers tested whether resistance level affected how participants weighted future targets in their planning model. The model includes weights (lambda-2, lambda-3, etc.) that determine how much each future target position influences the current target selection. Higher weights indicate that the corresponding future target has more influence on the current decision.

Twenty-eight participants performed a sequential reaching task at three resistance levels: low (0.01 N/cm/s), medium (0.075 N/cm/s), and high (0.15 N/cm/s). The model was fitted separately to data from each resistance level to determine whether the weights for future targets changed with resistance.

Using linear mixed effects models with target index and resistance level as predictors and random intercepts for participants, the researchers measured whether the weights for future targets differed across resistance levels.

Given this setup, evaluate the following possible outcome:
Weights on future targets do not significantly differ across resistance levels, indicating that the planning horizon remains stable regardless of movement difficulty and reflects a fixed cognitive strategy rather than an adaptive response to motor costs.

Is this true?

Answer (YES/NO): YES